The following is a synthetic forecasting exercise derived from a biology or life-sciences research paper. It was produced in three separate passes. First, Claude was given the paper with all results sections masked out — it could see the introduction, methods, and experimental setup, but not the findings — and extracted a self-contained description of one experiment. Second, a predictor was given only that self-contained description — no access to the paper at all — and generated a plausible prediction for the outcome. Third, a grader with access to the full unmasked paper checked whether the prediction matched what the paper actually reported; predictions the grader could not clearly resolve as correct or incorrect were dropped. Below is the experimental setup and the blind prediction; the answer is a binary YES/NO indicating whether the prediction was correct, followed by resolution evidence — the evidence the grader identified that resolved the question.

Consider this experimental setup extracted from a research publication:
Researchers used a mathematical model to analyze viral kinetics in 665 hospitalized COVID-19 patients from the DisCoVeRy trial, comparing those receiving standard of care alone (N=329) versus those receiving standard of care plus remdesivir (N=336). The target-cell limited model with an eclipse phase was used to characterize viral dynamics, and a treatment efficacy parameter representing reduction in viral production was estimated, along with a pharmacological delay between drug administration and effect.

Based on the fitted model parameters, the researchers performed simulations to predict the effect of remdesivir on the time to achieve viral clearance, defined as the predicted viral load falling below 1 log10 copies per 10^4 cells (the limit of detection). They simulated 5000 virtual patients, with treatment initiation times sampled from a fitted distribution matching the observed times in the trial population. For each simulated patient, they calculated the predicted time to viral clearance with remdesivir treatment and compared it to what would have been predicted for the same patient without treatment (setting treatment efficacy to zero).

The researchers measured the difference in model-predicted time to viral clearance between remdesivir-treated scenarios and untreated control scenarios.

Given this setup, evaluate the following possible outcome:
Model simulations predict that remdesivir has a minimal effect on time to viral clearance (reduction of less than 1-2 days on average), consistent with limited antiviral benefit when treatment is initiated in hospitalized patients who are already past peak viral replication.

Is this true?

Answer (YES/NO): YES